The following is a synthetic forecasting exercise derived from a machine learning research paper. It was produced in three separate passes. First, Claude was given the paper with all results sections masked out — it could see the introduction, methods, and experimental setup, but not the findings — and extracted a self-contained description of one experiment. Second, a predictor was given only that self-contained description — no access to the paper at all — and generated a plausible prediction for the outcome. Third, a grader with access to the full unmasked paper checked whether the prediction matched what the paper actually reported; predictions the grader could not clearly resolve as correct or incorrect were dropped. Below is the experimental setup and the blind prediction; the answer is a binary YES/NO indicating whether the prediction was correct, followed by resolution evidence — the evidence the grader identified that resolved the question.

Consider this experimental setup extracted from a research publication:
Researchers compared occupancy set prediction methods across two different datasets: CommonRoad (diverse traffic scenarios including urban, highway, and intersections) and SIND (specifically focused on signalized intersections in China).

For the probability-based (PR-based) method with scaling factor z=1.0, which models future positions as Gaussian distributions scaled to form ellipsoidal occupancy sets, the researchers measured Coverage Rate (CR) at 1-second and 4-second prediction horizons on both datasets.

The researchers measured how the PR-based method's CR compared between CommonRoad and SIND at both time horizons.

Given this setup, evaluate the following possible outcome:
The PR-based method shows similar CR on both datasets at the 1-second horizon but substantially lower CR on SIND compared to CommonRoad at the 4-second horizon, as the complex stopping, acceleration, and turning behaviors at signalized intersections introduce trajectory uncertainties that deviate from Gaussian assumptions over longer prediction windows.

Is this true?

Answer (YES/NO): NO